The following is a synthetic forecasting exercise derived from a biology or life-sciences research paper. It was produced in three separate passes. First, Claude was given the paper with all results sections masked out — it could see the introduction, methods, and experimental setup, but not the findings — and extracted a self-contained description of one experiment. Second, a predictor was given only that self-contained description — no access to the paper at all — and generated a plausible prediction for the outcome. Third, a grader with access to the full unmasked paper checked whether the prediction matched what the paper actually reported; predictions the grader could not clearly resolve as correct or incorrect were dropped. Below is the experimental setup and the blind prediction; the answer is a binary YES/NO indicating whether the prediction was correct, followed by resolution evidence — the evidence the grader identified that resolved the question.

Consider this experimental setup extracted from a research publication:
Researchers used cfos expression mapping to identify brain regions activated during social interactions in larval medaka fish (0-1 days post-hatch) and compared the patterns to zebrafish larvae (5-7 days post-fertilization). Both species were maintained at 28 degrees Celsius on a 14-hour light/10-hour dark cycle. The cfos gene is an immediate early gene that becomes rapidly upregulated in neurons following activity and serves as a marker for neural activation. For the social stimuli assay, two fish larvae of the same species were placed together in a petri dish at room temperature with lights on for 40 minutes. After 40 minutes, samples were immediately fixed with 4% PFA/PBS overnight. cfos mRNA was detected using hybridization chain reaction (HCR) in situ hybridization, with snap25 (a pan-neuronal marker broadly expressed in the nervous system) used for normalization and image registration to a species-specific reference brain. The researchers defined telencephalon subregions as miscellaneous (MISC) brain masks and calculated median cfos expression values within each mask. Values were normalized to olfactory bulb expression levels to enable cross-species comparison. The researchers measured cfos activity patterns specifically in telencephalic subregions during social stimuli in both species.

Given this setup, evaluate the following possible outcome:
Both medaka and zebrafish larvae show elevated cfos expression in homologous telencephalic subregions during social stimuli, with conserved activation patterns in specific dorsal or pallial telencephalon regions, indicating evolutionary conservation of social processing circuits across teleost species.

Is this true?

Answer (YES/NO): NO